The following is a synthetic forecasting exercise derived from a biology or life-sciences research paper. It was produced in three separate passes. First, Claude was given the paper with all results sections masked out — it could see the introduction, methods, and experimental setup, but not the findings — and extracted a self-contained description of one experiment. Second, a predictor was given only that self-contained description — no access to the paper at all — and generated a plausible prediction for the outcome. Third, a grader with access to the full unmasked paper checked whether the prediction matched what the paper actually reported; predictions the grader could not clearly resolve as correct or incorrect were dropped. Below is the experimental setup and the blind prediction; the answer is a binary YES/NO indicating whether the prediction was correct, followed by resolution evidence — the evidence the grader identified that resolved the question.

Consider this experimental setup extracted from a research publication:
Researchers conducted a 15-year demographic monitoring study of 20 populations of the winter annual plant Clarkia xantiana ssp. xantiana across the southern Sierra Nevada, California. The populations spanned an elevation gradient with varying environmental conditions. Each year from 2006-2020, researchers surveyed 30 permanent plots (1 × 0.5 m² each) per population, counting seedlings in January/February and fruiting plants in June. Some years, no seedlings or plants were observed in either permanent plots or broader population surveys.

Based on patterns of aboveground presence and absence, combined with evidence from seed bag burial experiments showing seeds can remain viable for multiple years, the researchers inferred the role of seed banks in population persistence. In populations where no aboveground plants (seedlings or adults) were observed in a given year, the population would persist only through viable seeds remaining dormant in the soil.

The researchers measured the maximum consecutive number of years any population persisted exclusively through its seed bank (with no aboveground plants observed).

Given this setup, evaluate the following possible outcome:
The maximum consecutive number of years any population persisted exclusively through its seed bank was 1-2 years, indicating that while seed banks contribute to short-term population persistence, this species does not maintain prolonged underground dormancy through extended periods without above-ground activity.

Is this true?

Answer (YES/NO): NO